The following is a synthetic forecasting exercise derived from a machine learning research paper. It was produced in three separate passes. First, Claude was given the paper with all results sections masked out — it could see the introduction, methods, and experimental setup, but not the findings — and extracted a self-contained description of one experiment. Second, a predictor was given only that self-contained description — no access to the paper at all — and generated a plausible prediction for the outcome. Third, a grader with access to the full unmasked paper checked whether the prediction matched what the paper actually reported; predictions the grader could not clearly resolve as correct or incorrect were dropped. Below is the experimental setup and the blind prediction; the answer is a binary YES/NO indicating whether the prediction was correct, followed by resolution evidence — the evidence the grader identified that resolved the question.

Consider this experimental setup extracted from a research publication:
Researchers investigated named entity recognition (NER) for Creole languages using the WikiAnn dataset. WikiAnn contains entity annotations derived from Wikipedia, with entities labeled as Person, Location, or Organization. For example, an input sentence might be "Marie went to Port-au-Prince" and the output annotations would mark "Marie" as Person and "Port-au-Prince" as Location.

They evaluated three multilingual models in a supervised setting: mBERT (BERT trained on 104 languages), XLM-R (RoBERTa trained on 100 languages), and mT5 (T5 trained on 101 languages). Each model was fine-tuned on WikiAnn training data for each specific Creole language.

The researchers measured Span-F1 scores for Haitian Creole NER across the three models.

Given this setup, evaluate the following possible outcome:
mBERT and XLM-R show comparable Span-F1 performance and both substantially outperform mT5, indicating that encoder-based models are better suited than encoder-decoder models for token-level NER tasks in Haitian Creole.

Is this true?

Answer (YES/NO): NO